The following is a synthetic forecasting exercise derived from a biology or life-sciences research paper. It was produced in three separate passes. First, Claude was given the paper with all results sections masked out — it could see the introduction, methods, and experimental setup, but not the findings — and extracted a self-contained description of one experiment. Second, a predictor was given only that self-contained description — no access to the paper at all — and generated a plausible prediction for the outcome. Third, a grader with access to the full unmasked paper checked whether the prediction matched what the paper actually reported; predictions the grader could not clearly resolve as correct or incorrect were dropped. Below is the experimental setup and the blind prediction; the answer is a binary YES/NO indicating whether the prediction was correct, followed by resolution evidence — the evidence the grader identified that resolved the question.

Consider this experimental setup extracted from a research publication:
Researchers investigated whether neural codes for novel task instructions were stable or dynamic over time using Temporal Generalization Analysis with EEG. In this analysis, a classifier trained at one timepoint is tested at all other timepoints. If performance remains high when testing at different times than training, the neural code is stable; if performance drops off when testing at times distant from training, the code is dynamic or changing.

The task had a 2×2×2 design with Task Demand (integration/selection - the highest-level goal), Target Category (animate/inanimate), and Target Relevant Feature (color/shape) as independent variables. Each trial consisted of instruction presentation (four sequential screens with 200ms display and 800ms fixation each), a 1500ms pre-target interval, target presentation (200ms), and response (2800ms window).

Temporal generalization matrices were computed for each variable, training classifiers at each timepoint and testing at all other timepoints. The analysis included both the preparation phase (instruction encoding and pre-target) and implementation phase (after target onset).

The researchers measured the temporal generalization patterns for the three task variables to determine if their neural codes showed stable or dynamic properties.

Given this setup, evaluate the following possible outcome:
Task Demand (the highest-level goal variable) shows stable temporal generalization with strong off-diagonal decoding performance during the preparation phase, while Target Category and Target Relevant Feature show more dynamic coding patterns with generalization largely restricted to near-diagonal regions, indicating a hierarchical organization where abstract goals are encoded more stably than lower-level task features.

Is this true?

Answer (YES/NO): YES